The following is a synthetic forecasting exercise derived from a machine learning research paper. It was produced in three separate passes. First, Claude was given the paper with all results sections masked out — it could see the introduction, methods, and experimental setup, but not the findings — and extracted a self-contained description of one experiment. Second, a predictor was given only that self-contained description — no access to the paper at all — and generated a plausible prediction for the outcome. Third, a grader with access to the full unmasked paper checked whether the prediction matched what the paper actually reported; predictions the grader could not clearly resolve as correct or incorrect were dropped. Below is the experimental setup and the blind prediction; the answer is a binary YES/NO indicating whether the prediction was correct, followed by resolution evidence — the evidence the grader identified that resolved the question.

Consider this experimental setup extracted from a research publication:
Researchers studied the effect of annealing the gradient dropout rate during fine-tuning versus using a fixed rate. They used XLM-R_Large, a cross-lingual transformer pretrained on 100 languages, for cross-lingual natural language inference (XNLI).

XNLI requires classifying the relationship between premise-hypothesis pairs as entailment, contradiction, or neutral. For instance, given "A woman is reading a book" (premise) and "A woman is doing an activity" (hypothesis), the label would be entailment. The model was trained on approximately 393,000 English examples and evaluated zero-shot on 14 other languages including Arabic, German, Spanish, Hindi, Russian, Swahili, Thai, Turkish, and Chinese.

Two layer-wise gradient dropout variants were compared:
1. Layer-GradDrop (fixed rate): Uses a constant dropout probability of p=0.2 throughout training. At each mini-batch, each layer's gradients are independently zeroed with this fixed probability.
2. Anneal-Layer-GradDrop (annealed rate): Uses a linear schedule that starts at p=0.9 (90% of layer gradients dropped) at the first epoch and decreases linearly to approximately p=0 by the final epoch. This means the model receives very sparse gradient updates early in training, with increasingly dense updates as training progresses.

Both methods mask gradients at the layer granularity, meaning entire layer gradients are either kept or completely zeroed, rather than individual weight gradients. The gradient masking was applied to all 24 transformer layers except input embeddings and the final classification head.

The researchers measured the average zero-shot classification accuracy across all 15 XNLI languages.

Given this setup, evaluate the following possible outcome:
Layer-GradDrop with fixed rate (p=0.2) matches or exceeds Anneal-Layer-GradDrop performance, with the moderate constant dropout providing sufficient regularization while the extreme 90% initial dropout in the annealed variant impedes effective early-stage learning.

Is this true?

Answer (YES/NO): NO